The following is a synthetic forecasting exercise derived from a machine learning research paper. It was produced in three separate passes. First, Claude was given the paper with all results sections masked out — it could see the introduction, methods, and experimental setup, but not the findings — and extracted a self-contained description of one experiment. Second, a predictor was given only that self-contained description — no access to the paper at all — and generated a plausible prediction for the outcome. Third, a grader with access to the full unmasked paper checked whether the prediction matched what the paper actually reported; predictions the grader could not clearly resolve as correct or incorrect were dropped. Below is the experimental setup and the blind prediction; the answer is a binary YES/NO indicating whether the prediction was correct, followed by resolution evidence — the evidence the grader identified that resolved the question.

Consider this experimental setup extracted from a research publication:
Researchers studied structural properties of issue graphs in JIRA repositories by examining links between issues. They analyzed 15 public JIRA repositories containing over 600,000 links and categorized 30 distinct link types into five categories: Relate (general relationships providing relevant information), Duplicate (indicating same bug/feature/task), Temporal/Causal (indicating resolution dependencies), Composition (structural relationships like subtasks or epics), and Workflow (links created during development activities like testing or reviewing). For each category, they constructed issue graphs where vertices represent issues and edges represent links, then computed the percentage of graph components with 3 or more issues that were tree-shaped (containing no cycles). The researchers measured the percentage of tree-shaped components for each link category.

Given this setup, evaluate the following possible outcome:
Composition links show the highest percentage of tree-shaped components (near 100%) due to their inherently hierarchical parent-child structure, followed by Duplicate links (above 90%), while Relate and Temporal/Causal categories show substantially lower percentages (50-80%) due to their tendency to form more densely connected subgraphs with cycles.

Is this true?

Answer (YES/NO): NO